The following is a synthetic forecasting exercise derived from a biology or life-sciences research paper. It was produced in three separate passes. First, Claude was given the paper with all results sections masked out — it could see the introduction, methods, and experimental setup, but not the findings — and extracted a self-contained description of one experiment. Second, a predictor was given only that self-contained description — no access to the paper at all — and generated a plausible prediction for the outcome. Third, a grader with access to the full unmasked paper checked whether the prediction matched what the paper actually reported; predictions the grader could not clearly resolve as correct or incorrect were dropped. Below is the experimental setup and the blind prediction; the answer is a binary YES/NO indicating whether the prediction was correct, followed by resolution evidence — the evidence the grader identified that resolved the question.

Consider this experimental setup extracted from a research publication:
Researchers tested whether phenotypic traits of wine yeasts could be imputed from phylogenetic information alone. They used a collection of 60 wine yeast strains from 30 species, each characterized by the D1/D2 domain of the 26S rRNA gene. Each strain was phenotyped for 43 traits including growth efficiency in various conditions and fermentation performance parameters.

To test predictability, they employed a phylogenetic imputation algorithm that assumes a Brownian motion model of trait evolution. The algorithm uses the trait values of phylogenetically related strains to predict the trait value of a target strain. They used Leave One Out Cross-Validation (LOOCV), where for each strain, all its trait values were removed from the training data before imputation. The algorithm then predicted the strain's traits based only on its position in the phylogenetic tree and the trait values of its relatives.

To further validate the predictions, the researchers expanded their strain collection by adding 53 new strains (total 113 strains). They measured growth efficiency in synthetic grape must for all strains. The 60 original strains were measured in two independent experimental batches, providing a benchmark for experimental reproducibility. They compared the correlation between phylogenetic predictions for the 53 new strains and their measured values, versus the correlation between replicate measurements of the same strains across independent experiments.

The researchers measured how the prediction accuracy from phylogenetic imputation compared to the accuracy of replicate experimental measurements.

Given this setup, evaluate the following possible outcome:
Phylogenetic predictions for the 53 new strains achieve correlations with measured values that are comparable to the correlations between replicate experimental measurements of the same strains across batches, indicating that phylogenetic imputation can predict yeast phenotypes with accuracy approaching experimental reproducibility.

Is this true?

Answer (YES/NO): YES